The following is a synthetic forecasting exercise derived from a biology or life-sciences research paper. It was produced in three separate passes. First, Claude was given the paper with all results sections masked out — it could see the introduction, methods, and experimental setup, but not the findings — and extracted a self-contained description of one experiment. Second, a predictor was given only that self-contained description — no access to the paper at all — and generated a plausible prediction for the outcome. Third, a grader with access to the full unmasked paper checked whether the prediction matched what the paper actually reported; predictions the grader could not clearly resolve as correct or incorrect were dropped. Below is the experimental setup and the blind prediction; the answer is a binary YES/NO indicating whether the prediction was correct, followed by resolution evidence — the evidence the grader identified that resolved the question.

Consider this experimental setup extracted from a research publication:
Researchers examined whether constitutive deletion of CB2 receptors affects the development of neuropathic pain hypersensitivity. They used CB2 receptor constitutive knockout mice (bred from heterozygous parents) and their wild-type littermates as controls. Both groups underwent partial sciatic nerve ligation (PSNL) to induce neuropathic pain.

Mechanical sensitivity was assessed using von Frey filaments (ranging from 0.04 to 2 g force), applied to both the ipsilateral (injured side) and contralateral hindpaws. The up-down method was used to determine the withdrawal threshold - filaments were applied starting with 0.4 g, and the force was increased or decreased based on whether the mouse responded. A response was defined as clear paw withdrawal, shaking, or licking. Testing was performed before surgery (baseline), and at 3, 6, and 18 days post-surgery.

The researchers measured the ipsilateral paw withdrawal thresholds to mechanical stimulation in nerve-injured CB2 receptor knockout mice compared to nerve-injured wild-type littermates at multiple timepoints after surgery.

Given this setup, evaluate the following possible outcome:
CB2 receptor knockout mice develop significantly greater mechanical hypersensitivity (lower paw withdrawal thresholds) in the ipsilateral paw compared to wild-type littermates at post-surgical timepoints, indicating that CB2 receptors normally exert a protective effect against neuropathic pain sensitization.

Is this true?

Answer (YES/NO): NO